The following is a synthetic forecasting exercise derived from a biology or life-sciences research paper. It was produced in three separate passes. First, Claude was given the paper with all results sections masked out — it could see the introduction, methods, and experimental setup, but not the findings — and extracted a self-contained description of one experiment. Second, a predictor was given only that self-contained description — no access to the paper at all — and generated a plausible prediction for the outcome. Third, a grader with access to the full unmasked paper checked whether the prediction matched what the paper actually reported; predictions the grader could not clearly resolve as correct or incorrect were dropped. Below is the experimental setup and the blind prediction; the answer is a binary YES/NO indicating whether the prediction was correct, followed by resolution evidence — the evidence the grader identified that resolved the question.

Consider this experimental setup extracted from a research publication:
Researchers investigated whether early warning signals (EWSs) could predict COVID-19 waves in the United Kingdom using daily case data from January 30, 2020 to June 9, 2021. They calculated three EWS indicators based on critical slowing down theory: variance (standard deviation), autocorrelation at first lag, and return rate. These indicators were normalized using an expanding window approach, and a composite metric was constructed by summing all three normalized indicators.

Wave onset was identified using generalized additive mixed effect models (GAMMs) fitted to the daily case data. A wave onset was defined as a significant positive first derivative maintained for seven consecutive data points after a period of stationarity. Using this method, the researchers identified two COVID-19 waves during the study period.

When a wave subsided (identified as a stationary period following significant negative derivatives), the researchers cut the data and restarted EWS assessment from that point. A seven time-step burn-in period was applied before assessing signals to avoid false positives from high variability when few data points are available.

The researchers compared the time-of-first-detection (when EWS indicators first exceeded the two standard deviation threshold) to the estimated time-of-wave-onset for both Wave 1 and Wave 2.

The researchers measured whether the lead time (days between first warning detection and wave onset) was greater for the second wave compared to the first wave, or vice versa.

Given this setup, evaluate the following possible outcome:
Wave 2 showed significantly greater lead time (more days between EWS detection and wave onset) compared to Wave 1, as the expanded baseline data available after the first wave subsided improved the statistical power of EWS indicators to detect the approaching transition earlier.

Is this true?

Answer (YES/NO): YES